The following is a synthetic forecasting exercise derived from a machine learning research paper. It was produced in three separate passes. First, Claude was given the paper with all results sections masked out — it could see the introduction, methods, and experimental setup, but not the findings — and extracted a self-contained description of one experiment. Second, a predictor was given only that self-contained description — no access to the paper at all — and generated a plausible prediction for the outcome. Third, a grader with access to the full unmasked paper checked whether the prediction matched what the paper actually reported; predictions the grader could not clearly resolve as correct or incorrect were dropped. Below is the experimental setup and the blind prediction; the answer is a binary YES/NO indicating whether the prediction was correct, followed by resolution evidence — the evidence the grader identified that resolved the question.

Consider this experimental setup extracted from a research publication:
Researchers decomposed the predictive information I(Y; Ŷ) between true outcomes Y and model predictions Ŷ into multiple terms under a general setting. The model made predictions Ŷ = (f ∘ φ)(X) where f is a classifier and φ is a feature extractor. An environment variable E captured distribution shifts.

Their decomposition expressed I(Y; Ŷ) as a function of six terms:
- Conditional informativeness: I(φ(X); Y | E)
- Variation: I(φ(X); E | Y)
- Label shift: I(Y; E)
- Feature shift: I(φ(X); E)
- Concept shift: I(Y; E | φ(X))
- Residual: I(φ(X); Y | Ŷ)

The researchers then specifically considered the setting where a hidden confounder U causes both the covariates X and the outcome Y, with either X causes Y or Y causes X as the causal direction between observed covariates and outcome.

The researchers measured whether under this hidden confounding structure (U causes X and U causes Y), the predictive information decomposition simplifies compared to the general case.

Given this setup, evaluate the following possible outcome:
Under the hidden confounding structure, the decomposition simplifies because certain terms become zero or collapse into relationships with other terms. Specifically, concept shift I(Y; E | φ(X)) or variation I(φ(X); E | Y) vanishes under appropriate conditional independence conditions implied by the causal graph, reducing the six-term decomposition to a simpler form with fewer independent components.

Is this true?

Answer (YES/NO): NO